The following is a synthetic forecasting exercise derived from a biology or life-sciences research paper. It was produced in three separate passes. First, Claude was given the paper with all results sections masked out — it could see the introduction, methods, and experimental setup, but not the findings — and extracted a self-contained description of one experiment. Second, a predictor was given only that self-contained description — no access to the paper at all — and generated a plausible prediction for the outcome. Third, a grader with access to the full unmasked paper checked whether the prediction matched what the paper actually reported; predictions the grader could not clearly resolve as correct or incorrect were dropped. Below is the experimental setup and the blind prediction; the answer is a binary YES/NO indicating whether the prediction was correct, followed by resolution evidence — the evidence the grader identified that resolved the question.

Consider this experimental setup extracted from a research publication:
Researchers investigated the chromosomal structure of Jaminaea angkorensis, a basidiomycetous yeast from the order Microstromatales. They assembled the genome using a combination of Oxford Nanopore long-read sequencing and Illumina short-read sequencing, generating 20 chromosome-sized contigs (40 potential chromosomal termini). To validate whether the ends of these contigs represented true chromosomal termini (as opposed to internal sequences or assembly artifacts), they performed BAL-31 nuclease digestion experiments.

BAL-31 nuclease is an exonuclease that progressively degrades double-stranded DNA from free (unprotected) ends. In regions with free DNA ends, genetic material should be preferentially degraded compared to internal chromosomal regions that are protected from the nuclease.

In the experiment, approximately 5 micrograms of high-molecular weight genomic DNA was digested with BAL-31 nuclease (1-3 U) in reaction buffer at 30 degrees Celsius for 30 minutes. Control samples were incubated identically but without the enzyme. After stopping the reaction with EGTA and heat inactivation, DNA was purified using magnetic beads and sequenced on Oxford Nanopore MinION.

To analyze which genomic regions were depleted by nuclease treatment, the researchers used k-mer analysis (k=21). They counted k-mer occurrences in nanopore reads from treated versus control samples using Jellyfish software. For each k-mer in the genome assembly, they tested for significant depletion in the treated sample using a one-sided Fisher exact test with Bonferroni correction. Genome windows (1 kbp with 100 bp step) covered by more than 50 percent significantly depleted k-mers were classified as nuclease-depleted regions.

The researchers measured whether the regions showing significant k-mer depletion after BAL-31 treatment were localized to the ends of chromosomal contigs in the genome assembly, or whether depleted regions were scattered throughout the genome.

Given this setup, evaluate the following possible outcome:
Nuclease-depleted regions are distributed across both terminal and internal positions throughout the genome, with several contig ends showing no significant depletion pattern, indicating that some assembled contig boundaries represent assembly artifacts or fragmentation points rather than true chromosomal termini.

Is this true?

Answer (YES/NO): NO